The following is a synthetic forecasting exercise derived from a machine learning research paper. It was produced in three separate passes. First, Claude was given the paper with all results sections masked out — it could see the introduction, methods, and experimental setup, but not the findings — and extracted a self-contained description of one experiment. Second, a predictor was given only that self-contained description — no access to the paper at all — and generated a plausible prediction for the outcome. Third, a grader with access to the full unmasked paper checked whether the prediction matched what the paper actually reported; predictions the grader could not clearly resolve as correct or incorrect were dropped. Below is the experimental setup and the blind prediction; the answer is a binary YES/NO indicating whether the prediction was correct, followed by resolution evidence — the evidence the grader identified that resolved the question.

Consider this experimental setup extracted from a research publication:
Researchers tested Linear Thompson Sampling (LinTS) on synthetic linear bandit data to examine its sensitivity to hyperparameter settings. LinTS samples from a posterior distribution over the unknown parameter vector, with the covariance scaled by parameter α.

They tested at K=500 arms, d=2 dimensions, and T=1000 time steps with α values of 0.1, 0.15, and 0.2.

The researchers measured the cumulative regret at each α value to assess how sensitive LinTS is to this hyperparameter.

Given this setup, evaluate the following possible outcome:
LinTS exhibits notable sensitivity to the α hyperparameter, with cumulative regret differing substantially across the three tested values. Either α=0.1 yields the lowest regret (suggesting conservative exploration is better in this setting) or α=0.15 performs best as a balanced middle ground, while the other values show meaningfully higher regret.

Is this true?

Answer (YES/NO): YES